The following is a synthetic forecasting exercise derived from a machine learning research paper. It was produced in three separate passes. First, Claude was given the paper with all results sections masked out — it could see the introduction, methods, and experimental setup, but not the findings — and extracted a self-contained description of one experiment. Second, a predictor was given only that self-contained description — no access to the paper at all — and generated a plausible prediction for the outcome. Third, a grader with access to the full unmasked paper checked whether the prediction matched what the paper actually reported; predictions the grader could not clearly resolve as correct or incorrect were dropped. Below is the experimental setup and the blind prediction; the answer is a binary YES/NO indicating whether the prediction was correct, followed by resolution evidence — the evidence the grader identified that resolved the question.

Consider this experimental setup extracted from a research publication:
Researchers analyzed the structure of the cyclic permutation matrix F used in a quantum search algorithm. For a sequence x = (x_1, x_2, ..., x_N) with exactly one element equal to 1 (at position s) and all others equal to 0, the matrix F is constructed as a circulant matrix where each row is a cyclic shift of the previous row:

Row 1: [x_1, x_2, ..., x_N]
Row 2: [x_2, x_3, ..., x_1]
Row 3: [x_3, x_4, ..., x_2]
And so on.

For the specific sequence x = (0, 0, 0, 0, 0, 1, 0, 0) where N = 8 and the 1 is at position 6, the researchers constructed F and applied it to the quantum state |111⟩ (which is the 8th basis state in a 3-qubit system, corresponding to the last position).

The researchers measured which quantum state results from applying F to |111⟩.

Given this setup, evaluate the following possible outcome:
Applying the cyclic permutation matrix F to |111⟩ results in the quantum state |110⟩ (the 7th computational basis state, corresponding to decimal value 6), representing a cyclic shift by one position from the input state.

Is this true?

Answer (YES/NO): NO